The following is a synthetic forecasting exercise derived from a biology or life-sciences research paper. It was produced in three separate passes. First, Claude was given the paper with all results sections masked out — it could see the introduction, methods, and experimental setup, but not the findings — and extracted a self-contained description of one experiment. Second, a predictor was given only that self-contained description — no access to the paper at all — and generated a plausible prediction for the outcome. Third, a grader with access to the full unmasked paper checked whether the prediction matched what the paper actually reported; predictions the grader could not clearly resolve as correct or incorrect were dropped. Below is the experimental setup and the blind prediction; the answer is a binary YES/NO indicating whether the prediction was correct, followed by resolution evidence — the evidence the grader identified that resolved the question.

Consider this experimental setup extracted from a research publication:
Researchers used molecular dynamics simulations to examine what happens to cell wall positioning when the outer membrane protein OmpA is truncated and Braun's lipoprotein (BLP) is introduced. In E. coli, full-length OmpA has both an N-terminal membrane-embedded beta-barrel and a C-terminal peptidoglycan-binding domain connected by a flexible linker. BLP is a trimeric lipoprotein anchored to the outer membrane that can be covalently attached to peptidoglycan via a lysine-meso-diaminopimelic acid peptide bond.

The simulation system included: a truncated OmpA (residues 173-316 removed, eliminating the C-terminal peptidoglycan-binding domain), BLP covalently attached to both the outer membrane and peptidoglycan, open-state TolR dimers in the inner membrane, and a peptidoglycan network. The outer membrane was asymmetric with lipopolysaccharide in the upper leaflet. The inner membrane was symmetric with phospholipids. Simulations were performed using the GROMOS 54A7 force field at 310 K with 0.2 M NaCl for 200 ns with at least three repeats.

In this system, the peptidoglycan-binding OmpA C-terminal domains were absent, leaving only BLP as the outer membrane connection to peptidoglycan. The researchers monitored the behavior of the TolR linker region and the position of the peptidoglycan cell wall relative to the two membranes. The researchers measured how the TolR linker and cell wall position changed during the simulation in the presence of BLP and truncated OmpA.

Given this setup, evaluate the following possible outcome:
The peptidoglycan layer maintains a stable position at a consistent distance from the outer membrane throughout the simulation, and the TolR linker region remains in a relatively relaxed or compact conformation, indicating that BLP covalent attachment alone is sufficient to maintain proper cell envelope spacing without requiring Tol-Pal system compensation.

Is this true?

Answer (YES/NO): NO